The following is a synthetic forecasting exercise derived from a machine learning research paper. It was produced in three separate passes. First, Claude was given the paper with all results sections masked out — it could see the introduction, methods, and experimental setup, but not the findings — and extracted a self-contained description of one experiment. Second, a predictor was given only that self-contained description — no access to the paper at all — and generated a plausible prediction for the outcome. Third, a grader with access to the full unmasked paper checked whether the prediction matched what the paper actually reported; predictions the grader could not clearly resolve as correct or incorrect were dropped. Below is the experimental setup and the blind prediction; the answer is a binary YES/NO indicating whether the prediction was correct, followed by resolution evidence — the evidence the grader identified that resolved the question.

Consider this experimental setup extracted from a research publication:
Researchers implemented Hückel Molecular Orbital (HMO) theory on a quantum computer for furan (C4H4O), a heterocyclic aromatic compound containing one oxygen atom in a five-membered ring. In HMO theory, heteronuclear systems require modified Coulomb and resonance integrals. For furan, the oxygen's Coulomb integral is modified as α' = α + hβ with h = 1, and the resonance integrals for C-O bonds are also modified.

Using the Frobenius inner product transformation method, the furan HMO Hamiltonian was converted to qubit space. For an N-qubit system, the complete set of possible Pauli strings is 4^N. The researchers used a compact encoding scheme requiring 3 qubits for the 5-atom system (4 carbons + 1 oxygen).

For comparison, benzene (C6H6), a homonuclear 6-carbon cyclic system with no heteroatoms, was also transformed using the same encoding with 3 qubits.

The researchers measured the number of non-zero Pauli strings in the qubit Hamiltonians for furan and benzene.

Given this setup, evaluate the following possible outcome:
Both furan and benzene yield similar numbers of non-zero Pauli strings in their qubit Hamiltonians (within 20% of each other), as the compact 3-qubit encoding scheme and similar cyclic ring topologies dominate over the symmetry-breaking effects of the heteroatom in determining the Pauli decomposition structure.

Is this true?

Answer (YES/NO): NO